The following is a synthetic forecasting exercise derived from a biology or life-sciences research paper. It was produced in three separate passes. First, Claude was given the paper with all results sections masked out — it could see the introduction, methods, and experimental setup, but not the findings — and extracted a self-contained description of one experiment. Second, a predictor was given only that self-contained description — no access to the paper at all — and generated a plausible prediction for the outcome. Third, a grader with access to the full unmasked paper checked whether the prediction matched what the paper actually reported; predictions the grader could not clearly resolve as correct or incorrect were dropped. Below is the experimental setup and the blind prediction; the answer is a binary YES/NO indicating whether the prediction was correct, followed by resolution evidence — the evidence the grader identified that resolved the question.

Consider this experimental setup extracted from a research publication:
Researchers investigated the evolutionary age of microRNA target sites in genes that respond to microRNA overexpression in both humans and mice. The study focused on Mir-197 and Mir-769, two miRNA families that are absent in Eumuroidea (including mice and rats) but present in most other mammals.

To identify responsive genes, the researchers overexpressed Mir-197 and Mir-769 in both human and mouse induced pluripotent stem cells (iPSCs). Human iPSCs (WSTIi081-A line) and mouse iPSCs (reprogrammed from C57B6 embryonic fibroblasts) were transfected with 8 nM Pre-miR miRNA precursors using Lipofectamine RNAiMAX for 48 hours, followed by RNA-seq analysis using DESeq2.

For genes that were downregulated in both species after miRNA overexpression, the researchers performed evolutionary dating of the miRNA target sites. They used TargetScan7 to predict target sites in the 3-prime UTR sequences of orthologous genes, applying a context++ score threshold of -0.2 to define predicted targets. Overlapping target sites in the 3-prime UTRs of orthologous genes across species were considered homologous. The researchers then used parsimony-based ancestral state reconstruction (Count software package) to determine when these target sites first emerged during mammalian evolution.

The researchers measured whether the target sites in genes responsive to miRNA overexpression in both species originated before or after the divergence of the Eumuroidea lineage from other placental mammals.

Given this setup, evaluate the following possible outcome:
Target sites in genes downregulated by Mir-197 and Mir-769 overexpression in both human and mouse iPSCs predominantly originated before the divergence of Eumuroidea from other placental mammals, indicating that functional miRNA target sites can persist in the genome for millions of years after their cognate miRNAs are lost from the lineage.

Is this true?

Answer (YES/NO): YES